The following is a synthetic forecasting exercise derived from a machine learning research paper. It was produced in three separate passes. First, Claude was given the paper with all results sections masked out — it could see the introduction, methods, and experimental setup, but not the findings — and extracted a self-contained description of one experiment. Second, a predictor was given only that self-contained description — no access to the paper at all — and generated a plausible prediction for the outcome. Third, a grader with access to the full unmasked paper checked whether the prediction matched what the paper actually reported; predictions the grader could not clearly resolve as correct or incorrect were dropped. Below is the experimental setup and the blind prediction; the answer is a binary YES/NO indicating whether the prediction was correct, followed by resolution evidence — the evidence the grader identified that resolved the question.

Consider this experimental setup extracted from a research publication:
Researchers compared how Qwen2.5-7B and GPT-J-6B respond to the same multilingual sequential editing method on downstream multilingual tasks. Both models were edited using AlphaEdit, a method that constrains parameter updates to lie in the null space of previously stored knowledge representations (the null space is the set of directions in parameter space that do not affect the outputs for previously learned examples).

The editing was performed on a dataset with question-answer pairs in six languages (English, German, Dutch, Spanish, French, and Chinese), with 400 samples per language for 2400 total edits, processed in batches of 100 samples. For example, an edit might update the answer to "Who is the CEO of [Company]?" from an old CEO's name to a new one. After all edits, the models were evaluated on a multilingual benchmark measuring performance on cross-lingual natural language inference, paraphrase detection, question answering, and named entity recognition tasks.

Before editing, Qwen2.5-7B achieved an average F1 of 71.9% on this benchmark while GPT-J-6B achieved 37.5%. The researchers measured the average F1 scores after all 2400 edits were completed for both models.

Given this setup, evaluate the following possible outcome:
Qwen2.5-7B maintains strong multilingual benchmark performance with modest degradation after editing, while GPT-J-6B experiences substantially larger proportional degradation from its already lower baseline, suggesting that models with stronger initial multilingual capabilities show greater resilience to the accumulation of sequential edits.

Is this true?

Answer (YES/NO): NO